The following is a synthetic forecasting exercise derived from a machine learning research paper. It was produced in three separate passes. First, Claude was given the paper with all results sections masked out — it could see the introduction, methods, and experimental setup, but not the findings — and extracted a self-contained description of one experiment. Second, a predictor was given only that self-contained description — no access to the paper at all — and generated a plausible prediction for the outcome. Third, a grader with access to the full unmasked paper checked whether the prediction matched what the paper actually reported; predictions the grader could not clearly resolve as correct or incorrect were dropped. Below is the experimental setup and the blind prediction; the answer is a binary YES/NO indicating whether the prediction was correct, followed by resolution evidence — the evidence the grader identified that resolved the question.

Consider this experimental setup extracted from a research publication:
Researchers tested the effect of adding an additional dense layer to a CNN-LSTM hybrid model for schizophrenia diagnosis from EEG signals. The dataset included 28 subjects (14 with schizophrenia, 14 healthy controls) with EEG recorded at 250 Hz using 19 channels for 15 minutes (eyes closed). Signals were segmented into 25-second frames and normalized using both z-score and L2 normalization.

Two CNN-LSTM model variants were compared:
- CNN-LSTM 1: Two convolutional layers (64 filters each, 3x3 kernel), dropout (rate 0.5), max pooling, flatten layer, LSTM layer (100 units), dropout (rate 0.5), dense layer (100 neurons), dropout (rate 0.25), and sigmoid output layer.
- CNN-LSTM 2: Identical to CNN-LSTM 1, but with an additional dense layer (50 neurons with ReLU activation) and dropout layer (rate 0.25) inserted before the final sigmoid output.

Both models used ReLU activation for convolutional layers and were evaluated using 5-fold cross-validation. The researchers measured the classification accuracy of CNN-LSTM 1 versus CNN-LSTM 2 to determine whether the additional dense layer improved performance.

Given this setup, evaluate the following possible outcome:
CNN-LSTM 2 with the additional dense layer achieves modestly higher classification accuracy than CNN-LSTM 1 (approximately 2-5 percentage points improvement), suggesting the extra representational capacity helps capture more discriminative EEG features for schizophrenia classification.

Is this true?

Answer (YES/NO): NO